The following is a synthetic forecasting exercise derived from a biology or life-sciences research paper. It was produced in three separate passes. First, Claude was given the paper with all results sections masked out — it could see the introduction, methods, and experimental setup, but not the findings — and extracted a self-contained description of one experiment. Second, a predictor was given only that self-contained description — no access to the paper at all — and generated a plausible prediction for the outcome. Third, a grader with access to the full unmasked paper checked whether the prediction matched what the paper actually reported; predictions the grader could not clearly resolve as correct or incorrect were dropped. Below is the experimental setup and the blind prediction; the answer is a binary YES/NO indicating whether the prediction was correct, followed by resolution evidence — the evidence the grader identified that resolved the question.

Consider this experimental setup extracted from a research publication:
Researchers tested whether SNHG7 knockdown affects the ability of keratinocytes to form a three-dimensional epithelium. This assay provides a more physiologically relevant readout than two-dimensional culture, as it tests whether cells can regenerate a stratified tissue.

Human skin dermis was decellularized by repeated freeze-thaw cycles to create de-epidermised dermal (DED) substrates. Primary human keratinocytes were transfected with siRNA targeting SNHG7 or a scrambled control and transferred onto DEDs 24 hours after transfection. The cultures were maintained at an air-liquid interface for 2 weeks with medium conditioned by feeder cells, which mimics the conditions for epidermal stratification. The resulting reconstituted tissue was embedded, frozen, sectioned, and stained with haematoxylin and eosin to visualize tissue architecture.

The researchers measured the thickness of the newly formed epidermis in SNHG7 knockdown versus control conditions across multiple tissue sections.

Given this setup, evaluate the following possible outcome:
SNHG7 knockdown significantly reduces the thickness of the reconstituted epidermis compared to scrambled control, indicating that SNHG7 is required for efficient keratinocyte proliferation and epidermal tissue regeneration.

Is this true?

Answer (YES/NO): YES